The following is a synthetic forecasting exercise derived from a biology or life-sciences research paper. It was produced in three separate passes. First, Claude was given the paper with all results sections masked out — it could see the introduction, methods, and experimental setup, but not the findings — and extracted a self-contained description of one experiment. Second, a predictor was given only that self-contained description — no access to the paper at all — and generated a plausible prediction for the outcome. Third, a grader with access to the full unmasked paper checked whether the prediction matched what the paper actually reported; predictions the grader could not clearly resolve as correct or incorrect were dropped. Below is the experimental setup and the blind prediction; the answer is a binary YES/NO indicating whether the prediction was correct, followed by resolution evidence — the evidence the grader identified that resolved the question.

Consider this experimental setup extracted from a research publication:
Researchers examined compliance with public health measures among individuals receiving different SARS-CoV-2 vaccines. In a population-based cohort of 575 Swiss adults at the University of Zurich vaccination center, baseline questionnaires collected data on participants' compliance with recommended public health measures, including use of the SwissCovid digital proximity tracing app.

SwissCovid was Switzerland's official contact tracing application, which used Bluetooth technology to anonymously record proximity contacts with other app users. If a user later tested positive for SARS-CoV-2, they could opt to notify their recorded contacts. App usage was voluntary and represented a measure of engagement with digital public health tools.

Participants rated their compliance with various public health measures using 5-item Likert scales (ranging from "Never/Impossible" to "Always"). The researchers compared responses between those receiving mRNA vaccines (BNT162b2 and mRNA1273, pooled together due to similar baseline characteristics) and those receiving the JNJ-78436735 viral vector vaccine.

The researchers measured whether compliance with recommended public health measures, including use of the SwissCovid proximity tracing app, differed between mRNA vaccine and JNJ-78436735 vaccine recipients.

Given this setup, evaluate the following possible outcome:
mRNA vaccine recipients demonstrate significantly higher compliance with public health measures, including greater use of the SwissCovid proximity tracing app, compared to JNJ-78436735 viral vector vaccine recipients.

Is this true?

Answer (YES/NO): NO